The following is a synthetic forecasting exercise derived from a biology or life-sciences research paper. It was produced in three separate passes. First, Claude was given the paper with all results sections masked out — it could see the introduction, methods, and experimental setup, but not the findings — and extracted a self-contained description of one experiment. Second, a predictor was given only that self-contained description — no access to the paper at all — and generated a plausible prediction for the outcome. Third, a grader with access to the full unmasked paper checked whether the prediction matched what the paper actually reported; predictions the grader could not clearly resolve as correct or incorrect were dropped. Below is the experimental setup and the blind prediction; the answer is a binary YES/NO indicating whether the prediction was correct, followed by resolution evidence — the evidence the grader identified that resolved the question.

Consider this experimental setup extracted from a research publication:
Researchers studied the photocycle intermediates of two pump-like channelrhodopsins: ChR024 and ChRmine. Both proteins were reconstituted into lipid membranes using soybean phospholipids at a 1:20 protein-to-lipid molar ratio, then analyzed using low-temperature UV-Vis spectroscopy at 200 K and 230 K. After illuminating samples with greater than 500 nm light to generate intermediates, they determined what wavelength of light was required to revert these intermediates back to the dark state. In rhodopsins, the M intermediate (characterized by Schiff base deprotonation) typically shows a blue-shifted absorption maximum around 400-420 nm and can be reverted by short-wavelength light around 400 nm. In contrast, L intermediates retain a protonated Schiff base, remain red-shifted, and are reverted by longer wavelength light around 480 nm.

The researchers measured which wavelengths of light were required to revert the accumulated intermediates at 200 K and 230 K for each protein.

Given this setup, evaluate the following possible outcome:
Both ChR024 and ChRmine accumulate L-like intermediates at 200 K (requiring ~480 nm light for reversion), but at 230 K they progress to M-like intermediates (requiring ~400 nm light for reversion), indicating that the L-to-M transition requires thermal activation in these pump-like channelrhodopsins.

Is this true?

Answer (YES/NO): NO